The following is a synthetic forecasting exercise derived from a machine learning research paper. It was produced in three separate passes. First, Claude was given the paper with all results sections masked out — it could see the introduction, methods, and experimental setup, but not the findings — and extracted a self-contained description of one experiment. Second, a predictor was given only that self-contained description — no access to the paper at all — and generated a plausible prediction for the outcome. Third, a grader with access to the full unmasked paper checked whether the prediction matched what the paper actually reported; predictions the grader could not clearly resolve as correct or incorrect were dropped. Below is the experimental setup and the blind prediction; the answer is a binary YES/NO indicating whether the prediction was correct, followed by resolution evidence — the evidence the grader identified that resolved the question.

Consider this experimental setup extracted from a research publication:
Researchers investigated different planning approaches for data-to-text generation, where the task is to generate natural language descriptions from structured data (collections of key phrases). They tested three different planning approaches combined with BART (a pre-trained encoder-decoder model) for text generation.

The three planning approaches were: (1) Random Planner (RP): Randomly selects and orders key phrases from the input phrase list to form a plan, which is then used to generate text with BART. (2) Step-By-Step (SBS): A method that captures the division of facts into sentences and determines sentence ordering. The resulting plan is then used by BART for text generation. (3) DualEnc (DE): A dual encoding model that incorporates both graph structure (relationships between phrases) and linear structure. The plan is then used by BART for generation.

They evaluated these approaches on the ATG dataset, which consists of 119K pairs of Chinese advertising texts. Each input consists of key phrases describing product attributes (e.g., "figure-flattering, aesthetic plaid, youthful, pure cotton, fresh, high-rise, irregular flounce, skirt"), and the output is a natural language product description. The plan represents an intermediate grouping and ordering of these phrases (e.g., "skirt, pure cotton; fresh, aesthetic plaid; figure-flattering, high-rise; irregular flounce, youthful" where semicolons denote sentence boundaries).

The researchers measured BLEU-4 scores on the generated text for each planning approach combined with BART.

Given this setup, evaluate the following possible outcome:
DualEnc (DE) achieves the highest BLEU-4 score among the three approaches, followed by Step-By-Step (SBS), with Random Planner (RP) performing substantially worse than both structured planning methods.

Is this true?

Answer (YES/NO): NO